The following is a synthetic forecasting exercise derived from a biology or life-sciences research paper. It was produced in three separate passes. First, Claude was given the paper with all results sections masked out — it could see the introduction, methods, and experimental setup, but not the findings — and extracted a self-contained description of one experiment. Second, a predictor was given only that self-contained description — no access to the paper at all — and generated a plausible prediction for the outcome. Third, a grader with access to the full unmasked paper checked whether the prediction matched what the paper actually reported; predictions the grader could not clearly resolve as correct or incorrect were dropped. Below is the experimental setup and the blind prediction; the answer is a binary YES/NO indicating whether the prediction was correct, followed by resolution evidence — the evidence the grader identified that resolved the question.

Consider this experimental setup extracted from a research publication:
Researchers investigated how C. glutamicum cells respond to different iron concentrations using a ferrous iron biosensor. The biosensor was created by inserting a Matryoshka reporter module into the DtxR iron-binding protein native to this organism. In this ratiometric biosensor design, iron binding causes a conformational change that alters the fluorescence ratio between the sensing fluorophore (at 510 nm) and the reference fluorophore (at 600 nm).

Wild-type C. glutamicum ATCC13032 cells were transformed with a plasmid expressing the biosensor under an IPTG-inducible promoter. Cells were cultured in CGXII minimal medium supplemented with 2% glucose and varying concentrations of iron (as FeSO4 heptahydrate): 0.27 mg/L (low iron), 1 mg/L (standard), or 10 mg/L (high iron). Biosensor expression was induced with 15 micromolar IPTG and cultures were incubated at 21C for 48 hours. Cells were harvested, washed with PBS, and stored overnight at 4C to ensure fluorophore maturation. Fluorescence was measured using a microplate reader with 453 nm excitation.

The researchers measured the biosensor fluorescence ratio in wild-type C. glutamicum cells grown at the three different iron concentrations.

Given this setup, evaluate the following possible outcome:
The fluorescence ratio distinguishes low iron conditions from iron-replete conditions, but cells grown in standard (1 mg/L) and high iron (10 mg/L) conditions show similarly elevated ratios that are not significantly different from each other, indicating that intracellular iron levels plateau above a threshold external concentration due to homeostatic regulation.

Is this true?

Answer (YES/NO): NO